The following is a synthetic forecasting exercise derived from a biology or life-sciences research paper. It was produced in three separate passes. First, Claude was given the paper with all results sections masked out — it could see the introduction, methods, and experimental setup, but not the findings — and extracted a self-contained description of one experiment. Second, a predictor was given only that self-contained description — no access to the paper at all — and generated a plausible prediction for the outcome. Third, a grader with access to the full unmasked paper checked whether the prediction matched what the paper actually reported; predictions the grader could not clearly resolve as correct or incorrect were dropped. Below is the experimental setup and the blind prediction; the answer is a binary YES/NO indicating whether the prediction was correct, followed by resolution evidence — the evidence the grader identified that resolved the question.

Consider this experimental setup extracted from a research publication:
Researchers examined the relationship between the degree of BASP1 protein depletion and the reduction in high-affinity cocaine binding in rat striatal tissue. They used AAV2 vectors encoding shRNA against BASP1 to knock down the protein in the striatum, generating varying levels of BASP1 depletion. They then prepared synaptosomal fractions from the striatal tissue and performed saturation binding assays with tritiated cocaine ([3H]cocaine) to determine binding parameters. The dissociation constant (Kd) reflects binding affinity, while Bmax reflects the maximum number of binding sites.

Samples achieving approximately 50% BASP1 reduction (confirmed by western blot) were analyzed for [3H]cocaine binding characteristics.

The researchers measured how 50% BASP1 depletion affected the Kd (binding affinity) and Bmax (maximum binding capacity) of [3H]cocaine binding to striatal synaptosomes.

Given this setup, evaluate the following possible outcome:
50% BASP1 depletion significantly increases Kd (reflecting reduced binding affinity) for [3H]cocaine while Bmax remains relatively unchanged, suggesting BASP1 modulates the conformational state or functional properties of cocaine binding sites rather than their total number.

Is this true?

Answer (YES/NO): NO